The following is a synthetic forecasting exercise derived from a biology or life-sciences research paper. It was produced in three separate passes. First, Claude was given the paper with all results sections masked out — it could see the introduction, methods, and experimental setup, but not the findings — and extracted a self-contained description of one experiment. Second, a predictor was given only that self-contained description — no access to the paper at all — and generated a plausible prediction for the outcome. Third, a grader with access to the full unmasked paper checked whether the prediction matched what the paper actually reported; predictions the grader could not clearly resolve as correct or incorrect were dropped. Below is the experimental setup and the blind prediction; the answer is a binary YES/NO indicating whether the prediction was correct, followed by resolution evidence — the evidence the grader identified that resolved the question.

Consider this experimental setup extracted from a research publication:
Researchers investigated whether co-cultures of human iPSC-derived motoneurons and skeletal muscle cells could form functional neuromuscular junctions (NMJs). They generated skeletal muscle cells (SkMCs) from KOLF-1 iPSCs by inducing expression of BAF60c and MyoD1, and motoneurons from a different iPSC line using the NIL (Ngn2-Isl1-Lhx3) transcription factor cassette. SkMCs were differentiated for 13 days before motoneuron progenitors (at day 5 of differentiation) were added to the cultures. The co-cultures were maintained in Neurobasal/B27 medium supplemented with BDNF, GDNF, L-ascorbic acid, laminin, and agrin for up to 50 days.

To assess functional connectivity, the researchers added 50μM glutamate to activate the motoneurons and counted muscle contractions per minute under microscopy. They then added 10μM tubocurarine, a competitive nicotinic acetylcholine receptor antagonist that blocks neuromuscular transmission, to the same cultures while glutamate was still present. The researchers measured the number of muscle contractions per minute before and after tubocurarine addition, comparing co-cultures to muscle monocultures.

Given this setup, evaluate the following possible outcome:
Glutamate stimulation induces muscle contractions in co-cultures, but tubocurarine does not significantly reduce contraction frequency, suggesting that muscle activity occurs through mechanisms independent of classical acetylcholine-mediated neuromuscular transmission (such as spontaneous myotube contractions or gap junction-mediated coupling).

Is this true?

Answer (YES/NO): NO